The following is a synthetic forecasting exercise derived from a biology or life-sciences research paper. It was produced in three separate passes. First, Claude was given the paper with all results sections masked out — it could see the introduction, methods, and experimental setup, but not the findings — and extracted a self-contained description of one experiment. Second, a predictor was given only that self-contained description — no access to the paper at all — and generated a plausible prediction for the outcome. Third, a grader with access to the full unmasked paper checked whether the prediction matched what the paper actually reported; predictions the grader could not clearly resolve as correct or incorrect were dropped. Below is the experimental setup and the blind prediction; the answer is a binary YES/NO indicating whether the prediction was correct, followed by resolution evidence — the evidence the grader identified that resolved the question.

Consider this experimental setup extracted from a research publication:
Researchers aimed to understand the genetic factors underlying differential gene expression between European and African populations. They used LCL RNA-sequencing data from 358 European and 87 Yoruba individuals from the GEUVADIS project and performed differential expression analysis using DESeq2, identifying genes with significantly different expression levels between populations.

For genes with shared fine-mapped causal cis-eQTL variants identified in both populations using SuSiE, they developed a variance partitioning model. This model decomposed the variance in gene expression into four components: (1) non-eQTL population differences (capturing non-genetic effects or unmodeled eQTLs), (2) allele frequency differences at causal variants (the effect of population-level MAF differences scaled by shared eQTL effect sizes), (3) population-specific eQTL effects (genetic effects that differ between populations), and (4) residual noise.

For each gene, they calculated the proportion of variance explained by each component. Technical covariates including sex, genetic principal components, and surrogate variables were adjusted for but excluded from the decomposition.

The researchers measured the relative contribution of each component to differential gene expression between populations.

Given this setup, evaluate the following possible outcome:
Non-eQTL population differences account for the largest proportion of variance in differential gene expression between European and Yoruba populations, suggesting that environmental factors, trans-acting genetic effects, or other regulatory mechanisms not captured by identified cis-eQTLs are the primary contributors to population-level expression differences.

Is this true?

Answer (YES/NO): YES